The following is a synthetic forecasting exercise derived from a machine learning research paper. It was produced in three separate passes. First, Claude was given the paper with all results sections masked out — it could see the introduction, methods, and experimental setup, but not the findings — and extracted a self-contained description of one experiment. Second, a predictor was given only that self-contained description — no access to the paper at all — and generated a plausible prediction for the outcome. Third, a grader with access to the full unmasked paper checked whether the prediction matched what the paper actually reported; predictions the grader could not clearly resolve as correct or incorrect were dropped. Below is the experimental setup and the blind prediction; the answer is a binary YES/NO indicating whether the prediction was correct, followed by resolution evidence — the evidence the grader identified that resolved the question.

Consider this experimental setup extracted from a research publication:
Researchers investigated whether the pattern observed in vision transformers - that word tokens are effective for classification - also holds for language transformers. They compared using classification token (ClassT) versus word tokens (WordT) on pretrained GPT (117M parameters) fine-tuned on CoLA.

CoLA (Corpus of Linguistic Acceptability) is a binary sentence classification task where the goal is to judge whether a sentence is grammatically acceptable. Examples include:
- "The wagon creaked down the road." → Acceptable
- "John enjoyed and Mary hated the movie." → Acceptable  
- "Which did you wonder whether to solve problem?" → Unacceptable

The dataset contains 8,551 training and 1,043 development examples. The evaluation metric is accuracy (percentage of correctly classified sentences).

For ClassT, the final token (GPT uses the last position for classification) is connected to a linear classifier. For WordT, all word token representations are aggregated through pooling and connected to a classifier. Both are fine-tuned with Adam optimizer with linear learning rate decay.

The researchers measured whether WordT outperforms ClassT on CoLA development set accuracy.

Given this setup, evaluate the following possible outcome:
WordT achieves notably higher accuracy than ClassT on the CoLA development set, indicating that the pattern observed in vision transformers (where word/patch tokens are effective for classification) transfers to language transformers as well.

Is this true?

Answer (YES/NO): YES